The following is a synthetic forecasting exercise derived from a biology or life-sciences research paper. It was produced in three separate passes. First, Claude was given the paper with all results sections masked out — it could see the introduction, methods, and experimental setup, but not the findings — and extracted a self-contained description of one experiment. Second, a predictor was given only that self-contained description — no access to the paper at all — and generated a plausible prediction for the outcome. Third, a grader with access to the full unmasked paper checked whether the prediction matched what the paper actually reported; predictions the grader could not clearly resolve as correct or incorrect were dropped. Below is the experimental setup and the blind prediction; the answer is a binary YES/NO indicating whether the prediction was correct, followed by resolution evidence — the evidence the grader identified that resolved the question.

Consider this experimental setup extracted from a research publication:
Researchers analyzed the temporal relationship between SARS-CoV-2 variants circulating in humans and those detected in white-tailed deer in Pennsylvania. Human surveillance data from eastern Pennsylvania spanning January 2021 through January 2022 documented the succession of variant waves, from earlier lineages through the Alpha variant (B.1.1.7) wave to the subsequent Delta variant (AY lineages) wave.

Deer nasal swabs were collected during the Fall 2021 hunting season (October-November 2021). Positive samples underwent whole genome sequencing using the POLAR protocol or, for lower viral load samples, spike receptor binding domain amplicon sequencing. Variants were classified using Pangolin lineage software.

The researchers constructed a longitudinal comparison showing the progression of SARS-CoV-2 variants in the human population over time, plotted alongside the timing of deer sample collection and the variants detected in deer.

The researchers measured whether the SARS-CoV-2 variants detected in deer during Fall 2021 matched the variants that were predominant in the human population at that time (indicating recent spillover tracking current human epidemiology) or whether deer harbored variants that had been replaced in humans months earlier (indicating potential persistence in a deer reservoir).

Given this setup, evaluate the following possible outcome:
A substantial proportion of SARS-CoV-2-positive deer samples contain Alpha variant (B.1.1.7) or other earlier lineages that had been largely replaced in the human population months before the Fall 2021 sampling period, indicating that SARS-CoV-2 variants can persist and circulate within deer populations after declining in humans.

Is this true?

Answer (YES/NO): YES